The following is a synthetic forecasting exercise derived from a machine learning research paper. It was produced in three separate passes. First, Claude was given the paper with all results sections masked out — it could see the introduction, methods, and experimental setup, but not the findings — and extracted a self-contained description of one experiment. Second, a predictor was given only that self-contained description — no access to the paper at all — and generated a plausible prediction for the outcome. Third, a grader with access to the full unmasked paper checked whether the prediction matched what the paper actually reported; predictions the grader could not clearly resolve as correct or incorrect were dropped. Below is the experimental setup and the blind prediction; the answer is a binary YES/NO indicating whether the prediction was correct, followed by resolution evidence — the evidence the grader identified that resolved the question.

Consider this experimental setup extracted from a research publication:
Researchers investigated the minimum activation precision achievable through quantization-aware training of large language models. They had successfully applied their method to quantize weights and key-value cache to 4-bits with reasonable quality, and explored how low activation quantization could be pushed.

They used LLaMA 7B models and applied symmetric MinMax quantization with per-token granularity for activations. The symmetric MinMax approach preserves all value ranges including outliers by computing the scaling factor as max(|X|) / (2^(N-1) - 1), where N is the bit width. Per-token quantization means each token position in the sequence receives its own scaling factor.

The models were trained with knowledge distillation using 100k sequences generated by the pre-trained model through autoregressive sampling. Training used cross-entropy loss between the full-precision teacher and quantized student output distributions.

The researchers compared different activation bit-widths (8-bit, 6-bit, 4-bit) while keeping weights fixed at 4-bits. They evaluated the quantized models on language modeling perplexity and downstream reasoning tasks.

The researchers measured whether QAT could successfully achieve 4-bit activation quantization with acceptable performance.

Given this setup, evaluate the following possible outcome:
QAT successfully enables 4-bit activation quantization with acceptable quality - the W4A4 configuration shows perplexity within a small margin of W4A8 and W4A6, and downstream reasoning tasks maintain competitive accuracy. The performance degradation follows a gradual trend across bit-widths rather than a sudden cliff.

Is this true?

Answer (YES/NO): NO